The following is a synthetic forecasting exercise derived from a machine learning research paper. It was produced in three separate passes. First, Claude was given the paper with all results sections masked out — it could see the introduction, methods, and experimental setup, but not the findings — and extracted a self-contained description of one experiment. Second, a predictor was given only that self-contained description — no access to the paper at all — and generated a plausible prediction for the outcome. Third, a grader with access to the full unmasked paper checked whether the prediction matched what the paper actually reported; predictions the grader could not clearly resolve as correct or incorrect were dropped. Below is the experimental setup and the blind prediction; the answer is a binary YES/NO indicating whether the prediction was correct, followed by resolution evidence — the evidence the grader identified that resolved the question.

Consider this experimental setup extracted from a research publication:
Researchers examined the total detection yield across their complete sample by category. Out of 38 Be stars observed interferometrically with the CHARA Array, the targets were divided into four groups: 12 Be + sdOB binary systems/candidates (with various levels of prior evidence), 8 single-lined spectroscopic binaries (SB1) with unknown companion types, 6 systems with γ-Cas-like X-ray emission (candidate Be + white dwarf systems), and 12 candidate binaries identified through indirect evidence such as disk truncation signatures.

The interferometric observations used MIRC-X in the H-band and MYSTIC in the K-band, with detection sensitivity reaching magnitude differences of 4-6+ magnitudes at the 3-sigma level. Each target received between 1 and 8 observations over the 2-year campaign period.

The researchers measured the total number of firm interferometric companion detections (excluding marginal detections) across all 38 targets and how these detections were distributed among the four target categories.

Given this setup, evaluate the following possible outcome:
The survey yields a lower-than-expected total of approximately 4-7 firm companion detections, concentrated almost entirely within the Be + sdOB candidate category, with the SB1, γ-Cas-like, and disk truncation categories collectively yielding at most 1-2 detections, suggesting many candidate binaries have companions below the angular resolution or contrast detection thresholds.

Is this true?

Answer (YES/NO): YES